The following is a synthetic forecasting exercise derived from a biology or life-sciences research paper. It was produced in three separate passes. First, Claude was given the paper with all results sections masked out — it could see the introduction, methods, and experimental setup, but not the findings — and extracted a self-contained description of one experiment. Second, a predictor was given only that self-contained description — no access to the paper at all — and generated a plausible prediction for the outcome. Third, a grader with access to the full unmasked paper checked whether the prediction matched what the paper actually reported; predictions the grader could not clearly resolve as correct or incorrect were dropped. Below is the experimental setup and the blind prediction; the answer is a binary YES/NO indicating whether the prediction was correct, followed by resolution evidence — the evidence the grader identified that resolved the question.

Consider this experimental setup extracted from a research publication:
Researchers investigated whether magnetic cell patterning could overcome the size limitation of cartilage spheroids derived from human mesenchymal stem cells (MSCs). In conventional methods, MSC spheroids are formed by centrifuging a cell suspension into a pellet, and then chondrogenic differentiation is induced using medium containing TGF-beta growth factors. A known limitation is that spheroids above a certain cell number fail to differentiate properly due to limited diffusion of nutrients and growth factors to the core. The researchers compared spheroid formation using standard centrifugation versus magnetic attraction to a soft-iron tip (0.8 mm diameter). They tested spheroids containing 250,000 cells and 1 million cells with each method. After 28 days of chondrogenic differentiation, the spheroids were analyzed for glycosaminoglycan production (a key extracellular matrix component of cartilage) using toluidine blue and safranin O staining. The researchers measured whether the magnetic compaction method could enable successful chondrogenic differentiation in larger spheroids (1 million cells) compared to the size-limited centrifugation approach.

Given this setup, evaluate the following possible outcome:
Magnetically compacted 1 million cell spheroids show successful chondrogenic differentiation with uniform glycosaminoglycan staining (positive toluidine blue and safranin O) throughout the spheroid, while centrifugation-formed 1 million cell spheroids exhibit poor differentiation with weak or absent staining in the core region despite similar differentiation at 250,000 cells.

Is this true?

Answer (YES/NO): NO